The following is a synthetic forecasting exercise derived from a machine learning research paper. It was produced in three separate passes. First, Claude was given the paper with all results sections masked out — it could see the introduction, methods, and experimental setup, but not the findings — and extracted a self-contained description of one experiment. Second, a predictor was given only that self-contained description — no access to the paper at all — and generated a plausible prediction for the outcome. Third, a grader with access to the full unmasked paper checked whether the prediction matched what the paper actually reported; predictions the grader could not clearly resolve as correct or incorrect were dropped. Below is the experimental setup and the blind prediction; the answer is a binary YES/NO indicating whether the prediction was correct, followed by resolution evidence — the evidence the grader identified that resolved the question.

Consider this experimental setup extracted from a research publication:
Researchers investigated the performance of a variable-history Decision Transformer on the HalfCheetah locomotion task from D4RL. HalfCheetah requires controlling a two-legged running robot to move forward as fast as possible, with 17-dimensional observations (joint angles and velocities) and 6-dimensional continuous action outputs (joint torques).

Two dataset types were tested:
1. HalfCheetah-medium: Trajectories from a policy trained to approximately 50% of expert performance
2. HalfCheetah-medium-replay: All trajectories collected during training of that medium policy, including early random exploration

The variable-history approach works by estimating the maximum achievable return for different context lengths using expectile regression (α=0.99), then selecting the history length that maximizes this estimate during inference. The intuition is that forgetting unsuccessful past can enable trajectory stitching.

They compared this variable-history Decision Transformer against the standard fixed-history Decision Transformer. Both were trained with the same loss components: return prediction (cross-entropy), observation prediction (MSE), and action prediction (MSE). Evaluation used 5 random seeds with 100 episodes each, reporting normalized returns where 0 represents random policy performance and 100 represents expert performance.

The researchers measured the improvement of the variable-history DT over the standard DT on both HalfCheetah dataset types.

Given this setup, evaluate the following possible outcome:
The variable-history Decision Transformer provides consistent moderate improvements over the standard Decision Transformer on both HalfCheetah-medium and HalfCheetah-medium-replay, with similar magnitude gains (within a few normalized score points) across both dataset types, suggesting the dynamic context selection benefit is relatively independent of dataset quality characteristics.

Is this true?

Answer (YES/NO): NO